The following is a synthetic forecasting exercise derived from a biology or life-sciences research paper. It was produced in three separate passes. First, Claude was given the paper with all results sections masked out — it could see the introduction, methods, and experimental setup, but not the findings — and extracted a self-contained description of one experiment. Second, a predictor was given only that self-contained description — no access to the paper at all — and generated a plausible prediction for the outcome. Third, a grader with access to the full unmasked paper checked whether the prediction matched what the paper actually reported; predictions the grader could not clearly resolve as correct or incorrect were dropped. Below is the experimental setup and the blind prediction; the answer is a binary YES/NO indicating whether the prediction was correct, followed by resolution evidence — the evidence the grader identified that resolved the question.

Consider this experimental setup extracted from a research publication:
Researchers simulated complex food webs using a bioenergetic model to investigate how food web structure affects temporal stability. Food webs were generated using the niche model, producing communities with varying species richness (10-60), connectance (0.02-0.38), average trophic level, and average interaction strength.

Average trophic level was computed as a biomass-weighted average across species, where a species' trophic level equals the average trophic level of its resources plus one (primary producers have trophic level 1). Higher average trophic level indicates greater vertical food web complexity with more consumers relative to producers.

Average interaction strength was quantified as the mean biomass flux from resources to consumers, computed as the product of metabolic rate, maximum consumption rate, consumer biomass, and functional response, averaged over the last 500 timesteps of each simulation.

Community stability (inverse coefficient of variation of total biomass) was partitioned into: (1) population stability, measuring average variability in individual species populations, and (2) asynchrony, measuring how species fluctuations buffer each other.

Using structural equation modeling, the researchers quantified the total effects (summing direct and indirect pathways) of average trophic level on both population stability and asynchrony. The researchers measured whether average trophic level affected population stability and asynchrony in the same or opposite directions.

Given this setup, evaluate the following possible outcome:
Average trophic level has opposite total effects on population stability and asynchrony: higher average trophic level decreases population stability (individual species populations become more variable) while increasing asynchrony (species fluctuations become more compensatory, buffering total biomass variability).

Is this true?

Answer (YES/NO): NO